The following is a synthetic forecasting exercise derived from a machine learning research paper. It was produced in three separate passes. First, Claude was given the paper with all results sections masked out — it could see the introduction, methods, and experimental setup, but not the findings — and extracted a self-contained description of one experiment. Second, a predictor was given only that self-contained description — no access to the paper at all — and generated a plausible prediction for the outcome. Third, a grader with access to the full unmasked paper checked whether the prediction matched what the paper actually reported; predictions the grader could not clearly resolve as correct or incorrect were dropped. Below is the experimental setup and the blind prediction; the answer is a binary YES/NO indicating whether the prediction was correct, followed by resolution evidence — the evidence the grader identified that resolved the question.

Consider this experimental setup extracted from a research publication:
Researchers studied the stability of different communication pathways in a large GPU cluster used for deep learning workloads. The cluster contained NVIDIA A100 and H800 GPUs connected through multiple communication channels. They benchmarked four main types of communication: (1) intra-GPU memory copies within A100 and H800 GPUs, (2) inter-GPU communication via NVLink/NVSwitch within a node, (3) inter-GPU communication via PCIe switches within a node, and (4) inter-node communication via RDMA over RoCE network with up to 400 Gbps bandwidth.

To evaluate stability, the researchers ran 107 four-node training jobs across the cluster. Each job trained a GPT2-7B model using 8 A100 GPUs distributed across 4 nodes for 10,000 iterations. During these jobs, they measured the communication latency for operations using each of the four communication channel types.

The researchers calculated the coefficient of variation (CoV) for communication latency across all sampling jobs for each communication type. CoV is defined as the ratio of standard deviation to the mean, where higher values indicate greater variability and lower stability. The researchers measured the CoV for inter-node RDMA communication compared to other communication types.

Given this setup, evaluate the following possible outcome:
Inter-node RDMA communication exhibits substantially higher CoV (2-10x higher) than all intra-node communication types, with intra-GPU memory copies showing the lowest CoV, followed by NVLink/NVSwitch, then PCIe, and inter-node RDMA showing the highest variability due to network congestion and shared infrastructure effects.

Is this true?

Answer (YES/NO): NO